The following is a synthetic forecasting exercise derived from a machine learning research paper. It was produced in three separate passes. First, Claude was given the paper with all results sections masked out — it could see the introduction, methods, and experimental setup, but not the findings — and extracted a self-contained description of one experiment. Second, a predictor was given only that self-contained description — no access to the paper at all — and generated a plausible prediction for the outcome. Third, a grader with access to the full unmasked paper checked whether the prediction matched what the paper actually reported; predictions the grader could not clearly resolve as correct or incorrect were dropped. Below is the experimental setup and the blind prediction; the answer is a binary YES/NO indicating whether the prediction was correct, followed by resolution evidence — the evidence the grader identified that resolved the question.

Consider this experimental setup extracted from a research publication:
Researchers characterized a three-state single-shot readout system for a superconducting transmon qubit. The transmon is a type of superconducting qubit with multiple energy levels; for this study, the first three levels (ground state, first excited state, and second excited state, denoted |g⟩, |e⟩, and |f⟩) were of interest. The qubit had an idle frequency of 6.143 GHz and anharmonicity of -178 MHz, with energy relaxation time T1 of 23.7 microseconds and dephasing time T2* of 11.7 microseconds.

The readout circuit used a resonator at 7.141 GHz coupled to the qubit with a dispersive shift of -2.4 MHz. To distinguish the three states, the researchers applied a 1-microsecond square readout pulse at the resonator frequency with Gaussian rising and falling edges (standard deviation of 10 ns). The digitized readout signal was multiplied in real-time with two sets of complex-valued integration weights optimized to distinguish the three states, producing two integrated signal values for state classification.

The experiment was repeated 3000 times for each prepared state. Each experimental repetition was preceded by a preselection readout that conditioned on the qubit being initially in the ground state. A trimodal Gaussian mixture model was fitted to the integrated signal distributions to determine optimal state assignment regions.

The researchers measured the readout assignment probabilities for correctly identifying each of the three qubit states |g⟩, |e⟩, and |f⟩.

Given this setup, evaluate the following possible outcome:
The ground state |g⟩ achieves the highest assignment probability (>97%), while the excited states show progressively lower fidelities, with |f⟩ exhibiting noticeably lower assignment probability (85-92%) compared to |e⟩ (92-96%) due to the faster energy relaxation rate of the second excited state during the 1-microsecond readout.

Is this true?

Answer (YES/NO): NO